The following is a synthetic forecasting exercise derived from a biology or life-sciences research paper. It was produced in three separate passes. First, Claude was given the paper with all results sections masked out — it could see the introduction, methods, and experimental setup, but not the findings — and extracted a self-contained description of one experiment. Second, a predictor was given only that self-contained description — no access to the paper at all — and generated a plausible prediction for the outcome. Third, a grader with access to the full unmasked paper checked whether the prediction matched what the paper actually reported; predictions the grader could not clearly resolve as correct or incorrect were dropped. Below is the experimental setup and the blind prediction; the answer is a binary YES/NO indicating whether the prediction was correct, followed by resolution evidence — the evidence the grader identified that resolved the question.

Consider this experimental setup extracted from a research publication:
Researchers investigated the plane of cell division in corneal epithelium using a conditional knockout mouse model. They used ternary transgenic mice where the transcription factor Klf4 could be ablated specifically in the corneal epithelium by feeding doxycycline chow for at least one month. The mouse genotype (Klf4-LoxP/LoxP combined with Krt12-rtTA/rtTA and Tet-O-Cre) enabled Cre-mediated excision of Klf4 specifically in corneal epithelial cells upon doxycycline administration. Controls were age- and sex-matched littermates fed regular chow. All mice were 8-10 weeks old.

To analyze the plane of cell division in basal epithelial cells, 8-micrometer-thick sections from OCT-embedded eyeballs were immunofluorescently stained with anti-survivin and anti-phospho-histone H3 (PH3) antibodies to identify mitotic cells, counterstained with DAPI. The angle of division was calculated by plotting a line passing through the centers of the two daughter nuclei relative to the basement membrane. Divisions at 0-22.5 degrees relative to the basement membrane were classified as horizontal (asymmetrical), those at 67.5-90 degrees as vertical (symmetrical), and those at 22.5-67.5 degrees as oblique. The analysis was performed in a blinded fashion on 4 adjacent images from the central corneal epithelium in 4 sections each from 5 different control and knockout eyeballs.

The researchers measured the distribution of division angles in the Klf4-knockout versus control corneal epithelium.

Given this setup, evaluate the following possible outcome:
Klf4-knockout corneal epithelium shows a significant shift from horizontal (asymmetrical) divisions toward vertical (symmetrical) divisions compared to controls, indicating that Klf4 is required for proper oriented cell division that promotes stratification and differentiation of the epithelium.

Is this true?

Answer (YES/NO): YES